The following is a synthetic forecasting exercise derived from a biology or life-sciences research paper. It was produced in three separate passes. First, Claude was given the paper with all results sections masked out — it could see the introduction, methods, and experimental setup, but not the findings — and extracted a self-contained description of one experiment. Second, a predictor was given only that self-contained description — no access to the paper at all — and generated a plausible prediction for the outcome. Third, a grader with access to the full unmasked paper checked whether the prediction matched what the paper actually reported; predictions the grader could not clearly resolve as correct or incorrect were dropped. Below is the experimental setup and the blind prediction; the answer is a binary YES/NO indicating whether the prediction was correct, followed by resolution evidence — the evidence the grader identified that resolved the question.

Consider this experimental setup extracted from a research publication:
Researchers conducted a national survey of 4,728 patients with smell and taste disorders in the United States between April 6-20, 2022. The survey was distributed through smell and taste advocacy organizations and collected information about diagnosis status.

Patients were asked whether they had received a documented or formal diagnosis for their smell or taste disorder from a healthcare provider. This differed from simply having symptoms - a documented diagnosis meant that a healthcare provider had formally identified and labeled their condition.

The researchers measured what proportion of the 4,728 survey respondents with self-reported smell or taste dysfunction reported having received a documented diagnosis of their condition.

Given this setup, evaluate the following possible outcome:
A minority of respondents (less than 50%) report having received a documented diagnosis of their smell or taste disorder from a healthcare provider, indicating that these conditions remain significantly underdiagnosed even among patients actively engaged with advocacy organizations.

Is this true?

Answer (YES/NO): YES